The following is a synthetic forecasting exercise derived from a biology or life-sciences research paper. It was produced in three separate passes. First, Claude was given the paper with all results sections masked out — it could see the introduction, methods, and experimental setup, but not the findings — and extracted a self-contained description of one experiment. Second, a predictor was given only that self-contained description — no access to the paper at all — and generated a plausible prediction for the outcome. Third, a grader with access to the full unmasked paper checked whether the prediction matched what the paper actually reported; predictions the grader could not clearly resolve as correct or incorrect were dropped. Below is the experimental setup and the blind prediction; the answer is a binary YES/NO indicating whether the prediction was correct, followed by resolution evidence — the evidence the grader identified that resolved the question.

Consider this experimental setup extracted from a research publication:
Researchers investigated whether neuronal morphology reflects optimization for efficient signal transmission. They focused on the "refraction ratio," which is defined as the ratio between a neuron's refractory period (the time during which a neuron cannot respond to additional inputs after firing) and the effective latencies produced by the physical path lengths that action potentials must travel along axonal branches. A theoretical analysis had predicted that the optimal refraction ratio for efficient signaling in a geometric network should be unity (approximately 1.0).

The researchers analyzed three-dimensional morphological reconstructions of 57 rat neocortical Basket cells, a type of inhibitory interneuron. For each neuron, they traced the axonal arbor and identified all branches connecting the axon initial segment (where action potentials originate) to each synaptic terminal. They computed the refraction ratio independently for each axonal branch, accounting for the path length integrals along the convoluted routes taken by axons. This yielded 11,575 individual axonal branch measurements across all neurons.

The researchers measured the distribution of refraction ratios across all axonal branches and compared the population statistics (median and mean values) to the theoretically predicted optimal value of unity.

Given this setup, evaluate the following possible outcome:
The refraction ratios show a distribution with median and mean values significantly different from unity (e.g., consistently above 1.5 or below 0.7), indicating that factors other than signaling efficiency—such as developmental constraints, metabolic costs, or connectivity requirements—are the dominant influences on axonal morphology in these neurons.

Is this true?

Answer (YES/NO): NO